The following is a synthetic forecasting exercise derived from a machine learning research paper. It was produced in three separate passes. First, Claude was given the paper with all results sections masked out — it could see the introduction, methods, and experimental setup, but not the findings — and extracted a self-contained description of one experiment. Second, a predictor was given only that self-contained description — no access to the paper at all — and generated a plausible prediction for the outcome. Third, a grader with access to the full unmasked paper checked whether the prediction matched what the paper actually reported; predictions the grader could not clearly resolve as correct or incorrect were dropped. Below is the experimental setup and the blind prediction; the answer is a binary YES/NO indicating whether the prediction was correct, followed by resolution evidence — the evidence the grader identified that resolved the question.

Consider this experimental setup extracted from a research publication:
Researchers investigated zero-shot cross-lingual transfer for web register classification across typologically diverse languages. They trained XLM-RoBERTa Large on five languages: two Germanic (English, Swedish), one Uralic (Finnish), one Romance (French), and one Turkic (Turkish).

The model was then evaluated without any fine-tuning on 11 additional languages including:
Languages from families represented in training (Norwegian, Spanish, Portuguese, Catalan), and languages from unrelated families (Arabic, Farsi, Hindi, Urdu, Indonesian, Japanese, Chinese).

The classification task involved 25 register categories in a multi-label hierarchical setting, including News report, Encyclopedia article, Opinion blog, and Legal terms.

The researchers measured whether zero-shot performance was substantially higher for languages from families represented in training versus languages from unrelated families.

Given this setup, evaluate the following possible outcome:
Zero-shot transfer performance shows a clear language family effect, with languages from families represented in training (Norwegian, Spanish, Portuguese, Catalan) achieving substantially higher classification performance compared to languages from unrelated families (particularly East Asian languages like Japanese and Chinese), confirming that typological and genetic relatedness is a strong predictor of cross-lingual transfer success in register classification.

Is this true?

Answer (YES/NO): NO